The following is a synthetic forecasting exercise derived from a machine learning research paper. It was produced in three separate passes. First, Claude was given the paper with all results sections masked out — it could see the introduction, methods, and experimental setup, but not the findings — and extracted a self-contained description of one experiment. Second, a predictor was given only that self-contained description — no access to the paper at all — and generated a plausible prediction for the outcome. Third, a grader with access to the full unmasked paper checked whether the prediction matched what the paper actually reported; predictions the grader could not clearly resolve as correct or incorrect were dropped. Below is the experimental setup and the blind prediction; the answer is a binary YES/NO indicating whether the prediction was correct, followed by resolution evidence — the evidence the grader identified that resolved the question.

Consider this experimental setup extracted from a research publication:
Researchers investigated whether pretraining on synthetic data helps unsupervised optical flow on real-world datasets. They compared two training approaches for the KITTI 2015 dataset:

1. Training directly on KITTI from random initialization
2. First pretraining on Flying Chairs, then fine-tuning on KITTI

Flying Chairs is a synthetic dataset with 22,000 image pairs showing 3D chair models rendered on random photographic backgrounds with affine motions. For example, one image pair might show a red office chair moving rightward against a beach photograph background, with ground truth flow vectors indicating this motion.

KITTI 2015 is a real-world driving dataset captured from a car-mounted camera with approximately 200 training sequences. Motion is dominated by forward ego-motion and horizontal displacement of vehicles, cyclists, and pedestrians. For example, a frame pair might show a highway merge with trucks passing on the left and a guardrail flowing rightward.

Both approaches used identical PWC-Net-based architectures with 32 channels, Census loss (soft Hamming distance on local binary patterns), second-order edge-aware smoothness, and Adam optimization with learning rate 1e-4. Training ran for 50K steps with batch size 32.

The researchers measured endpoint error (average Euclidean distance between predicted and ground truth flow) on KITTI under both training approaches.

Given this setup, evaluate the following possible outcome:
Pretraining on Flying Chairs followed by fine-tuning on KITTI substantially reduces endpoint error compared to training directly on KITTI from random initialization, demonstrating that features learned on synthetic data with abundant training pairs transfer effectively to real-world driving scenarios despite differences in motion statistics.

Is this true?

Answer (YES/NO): NO